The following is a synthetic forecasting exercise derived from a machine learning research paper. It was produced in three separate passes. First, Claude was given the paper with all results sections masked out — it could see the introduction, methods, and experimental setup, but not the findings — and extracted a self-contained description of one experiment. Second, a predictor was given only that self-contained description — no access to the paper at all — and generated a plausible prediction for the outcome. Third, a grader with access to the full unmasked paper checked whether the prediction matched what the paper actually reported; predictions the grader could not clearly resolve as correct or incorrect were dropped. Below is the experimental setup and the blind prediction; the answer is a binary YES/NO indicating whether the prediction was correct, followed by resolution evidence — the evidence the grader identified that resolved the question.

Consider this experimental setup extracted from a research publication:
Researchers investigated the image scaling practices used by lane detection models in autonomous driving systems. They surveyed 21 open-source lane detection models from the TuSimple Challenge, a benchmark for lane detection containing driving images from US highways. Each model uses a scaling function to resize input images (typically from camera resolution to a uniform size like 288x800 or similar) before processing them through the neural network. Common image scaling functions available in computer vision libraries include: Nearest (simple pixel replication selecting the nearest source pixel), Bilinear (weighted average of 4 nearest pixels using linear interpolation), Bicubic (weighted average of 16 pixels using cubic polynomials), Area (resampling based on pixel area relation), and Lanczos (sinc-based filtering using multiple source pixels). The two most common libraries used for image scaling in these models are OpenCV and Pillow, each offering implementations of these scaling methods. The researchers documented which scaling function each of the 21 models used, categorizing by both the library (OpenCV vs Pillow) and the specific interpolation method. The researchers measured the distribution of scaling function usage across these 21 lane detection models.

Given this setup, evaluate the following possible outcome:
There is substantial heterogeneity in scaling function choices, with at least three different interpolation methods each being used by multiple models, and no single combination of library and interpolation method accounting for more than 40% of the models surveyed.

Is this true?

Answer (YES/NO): NO